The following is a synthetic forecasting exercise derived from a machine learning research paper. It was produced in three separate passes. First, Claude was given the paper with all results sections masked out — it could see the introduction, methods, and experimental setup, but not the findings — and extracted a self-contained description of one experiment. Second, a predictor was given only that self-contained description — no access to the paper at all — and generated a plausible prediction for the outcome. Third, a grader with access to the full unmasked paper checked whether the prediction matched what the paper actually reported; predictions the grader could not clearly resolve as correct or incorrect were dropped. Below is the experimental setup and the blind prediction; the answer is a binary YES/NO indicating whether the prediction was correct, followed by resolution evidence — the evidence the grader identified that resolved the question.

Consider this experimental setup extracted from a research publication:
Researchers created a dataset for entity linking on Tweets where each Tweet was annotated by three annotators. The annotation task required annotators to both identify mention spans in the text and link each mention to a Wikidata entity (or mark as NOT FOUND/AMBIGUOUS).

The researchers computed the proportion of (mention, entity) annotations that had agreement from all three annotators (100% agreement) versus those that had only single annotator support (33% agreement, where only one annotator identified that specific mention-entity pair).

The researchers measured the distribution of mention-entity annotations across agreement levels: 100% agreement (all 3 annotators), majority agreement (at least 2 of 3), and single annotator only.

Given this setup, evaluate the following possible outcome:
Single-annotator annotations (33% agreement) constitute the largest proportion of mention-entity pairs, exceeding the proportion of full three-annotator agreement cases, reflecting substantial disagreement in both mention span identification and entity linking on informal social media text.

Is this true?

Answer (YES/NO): YES